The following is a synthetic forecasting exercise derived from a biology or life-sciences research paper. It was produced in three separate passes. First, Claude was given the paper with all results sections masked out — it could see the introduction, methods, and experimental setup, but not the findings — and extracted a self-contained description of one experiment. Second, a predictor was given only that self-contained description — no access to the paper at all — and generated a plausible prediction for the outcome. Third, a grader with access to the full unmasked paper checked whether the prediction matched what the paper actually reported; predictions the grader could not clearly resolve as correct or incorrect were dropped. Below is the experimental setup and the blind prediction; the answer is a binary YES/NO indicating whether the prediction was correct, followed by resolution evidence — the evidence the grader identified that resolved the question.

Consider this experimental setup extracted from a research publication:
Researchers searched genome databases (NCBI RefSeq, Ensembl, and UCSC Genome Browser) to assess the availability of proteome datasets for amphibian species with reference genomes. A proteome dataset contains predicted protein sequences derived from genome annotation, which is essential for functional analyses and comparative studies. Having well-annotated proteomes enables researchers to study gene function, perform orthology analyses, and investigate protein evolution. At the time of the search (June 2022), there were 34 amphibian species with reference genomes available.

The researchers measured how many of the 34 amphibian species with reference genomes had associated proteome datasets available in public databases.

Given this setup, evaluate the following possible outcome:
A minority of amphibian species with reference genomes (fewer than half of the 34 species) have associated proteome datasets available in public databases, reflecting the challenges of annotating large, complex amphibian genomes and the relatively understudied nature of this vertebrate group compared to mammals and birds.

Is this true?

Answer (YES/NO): YES